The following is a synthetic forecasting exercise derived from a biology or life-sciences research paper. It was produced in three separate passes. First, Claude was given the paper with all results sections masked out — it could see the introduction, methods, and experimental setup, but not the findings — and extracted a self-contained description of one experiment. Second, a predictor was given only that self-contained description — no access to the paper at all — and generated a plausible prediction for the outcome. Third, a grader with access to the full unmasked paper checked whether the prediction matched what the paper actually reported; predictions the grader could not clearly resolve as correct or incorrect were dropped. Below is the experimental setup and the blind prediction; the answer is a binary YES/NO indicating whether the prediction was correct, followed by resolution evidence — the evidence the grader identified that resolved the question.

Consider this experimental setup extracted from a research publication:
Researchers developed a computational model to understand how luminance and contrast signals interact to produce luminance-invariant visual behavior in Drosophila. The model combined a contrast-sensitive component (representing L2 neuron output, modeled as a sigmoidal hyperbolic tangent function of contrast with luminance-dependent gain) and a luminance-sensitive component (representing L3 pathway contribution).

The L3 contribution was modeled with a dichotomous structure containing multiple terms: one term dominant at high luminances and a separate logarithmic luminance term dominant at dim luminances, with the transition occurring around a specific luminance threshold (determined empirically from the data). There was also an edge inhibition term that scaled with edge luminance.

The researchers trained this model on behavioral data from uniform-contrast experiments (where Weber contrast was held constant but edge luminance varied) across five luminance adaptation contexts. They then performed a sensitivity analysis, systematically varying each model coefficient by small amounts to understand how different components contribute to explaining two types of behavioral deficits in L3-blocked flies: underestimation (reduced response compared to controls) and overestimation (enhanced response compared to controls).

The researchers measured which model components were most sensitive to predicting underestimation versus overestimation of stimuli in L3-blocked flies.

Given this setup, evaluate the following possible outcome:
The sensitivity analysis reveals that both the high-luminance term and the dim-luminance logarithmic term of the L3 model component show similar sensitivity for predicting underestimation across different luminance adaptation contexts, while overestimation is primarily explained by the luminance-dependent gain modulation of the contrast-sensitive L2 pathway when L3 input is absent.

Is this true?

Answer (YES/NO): NO